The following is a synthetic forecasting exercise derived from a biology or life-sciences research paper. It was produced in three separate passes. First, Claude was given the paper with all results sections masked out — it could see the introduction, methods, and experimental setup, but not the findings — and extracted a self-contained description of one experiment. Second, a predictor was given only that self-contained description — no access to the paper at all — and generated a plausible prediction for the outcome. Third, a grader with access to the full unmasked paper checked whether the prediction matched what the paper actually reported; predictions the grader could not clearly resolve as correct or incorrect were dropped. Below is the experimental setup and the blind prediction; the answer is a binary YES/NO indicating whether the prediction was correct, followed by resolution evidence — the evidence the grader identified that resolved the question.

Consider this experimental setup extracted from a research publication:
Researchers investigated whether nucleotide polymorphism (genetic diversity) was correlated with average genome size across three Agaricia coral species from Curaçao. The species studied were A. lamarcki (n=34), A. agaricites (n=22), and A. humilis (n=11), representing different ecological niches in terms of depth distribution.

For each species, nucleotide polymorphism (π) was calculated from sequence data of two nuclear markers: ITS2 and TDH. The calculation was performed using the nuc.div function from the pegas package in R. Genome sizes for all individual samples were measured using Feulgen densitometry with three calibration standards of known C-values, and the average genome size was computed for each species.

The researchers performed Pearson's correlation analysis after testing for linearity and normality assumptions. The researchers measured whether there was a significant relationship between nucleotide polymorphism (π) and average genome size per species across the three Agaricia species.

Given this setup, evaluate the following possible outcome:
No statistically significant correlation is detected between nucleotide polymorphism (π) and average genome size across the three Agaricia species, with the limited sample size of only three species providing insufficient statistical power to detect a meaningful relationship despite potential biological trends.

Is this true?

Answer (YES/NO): YES